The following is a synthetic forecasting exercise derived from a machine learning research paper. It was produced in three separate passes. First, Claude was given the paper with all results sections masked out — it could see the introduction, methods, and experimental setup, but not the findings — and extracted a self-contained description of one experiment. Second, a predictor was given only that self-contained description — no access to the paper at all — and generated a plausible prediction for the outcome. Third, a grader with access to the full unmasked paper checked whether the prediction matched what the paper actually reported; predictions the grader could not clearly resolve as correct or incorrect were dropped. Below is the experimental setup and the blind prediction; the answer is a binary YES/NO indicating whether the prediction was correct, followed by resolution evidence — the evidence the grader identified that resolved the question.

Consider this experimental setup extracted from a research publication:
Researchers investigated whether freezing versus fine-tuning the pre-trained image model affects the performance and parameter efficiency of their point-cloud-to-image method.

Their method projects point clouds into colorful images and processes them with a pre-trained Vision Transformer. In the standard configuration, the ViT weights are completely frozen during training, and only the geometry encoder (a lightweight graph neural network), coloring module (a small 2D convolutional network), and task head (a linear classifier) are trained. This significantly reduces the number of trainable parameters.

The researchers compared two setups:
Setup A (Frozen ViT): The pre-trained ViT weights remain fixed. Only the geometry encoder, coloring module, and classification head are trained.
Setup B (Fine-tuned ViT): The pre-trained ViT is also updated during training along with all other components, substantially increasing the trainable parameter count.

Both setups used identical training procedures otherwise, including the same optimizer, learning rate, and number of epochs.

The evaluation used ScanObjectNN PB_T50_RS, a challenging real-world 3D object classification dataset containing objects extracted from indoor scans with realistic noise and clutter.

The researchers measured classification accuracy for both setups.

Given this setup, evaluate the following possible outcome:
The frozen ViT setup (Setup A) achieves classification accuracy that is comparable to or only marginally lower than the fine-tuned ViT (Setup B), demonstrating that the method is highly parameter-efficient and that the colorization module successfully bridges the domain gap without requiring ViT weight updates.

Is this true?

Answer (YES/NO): NO